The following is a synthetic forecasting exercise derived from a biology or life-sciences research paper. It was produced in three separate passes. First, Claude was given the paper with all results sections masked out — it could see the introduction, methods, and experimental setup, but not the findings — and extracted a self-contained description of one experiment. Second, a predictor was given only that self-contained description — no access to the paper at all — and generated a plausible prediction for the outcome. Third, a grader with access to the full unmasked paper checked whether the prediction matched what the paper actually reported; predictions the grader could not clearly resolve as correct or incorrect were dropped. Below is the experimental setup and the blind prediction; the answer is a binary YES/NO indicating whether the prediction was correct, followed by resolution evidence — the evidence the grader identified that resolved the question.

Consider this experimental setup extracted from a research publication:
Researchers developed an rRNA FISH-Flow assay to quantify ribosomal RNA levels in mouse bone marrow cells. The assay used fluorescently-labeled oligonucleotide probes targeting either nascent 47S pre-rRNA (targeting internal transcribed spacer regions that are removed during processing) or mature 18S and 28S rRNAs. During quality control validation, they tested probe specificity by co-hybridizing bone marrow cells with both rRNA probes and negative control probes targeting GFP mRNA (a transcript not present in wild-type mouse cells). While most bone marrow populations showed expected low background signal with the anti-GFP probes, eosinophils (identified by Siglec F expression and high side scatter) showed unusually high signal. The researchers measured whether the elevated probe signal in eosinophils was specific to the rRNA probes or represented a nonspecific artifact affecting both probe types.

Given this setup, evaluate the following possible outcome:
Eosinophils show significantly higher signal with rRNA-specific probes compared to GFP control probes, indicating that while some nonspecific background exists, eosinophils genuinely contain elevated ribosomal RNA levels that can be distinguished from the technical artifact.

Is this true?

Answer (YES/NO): NO